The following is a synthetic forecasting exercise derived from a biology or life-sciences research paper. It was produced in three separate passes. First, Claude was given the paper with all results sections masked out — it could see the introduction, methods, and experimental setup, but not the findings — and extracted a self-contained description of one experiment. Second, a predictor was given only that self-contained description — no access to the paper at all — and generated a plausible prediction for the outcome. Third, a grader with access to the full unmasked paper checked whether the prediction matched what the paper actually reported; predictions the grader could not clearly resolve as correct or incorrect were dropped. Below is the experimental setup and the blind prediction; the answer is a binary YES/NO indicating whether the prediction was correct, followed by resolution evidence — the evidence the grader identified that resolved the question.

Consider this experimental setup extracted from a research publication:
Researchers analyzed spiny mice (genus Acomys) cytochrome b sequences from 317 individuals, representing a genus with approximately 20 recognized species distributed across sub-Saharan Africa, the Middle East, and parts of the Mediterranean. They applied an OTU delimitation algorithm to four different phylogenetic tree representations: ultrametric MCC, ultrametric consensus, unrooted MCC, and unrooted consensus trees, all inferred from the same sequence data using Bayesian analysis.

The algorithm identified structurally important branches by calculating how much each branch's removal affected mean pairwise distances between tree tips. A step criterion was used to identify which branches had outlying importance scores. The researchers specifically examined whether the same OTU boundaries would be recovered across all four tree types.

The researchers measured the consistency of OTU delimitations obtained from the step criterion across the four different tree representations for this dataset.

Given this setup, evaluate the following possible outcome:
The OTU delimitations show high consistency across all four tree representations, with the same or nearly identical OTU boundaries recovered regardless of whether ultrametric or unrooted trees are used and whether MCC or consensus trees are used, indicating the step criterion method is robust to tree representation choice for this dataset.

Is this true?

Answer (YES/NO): YES